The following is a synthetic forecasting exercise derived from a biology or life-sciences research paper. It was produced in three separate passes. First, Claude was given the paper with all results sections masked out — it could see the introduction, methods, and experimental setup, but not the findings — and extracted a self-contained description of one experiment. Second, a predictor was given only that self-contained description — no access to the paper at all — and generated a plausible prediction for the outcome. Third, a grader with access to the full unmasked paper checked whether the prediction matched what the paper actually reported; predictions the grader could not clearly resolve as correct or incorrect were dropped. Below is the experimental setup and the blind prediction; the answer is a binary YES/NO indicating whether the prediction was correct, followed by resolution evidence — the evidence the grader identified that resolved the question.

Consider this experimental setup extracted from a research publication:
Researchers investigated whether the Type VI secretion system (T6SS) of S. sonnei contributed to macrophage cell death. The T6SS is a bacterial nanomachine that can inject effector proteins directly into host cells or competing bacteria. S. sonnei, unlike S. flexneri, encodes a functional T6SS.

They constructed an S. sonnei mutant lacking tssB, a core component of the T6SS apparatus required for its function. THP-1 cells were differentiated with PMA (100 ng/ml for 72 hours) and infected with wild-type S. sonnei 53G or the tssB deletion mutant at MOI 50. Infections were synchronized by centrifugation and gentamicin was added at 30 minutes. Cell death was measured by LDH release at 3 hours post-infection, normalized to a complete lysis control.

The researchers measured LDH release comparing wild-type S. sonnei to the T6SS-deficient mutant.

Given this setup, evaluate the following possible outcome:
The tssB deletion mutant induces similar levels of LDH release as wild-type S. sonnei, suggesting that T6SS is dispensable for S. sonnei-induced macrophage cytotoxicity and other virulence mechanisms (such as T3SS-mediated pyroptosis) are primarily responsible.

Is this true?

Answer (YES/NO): YES